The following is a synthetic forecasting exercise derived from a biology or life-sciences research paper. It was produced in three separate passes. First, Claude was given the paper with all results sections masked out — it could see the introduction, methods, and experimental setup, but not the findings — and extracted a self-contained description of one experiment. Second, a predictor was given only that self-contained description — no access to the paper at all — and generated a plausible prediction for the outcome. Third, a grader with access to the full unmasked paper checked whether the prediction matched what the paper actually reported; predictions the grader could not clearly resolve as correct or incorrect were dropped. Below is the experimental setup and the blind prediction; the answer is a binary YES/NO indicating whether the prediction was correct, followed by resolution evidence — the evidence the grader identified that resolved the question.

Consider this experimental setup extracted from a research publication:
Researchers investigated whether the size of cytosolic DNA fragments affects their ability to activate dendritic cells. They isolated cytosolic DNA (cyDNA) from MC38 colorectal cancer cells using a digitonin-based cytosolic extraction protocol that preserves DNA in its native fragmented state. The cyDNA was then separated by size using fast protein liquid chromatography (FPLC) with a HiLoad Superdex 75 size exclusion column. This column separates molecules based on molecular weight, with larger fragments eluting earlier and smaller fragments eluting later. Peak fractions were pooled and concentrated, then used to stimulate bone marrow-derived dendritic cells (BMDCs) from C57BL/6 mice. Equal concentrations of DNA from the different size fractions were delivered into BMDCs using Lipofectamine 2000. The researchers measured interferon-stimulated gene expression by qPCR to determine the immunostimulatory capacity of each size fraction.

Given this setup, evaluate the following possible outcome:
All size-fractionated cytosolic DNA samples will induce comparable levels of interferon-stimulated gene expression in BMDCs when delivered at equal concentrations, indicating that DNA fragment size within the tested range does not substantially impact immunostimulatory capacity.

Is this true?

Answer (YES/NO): NO